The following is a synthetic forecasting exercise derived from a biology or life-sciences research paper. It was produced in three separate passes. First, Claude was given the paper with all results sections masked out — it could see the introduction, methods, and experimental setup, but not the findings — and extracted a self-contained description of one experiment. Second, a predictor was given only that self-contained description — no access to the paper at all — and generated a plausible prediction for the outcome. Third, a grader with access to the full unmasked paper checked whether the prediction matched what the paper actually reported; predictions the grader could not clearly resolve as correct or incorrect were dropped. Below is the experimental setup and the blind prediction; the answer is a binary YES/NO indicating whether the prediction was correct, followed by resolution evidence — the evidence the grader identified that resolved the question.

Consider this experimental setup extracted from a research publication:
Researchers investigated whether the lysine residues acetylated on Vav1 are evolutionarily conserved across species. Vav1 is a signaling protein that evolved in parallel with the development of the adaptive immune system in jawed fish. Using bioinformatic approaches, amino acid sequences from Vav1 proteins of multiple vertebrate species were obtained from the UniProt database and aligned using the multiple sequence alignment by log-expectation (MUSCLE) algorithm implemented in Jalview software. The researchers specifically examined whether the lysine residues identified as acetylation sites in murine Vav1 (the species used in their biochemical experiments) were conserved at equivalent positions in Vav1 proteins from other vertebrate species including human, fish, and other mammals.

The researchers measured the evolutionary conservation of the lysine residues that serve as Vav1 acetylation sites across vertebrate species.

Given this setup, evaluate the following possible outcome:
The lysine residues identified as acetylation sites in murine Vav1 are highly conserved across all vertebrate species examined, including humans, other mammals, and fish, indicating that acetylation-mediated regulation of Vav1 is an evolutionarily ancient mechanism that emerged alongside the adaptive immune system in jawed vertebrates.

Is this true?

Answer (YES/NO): NO